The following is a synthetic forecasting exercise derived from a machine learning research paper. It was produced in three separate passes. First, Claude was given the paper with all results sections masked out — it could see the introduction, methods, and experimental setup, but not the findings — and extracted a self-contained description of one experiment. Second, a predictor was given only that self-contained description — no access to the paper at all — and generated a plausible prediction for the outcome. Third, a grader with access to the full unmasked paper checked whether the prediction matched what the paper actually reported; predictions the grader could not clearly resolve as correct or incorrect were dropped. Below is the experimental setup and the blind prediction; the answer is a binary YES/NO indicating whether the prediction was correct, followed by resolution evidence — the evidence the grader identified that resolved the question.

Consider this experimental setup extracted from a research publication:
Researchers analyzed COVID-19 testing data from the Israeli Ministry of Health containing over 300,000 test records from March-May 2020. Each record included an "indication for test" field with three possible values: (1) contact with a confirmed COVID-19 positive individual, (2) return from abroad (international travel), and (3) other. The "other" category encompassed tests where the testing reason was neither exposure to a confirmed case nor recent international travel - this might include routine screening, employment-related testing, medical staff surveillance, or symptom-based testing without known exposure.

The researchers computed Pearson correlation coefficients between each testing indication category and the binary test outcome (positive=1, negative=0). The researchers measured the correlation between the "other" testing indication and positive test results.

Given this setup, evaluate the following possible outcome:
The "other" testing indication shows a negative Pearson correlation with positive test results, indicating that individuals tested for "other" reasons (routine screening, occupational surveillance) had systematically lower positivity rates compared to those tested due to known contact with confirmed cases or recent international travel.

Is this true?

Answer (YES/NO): YES